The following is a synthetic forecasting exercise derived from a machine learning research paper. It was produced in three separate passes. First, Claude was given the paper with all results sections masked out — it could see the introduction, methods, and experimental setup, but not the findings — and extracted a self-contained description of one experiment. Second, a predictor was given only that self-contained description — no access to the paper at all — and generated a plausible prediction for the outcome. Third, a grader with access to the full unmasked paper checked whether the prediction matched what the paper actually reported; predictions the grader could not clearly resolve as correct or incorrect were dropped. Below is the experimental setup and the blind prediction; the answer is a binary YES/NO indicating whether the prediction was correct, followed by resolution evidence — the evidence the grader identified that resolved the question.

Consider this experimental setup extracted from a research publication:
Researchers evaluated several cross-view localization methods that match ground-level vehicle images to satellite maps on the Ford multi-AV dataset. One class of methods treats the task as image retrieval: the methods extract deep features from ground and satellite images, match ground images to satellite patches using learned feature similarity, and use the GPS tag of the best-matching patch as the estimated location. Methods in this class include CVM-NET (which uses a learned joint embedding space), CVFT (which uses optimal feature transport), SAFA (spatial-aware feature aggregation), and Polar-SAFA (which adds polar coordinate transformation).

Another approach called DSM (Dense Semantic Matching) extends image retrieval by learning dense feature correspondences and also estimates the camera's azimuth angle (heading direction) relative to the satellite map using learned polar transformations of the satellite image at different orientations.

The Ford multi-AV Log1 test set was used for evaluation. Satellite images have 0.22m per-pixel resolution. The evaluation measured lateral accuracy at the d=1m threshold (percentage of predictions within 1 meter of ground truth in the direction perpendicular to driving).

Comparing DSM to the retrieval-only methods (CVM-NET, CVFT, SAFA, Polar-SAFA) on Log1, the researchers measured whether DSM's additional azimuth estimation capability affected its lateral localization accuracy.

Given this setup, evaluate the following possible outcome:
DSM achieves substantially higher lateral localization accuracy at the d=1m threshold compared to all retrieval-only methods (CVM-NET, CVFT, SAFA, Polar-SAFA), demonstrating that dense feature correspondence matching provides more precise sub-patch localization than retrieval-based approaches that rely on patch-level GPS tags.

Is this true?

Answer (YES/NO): NO